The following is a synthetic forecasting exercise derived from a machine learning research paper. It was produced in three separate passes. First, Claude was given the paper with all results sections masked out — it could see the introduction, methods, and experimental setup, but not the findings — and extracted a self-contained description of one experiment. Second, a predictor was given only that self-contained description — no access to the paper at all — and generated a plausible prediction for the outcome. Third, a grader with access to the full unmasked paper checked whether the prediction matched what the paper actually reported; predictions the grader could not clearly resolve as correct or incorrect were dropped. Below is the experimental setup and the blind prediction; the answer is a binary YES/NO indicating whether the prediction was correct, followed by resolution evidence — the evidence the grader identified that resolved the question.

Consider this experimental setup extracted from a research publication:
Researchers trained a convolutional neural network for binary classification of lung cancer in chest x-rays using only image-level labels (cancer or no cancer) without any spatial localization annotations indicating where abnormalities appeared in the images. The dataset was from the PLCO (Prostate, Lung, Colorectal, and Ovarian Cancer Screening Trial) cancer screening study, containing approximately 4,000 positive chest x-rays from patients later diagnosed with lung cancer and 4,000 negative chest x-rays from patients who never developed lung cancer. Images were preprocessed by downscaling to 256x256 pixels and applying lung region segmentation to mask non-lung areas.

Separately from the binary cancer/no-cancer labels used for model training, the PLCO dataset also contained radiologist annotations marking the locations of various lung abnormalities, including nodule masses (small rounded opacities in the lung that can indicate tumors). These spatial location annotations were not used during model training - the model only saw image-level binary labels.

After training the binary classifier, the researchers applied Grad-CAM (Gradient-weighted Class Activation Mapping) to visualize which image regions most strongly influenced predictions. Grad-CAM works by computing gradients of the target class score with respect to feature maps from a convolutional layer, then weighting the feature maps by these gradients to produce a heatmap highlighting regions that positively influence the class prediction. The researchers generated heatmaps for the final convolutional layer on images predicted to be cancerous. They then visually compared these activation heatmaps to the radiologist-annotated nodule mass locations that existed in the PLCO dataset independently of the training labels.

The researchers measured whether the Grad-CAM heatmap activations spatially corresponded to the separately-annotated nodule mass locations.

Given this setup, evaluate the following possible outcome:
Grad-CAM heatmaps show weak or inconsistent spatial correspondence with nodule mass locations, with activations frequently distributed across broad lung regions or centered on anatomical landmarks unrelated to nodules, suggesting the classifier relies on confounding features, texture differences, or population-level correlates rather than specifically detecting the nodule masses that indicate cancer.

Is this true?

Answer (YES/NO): NO